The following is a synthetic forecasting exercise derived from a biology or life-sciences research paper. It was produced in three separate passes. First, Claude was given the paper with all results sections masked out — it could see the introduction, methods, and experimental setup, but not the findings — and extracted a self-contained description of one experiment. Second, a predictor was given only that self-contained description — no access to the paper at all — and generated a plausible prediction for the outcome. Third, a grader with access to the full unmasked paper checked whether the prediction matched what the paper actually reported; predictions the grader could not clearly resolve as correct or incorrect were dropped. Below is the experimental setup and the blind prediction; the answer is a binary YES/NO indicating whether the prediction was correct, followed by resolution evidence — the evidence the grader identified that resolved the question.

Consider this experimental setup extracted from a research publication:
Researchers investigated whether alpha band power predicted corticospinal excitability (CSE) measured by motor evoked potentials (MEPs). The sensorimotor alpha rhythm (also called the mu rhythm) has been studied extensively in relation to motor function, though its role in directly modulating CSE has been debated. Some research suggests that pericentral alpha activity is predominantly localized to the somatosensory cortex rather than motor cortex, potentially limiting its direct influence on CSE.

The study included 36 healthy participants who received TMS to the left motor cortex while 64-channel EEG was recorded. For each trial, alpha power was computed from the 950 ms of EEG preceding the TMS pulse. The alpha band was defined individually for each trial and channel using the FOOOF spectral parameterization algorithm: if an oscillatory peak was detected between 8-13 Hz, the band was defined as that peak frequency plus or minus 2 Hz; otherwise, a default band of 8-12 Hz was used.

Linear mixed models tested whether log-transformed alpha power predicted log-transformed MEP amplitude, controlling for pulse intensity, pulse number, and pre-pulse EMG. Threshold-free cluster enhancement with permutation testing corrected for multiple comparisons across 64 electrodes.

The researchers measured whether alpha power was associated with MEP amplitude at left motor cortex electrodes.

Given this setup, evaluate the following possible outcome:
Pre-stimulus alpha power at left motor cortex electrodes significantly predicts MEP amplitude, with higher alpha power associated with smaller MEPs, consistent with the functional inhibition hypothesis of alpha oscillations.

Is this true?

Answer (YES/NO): NO